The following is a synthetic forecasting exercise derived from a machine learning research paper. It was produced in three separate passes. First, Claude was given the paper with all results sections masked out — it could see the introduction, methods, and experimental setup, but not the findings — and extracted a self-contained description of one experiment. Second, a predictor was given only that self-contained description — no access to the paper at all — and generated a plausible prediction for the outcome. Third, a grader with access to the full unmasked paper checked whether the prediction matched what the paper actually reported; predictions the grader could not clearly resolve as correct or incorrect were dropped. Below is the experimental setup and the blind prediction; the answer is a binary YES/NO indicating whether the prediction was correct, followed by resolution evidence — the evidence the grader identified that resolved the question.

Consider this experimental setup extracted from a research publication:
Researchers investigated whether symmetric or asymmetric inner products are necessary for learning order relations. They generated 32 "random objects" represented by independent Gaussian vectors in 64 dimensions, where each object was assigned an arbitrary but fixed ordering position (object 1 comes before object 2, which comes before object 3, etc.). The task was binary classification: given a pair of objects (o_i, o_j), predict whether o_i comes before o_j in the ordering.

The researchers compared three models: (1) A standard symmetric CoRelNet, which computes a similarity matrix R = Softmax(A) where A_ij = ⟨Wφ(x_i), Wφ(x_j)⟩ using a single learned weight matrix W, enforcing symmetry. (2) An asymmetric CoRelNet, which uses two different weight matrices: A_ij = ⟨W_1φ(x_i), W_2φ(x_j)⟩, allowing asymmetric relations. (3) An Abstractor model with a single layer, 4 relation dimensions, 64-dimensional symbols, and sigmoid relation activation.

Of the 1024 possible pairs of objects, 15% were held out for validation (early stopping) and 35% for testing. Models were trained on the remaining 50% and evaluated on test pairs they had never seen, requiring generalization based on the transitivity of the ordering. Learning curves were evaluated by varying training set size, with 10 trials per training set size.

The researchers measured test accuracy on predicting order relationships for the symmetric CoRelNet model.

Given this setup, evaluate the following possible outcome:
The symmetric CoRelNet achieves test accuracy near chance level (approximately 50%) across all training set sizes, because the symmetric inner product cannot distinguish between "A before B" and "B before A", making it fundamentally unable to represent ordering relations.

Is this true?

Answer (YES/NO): YES